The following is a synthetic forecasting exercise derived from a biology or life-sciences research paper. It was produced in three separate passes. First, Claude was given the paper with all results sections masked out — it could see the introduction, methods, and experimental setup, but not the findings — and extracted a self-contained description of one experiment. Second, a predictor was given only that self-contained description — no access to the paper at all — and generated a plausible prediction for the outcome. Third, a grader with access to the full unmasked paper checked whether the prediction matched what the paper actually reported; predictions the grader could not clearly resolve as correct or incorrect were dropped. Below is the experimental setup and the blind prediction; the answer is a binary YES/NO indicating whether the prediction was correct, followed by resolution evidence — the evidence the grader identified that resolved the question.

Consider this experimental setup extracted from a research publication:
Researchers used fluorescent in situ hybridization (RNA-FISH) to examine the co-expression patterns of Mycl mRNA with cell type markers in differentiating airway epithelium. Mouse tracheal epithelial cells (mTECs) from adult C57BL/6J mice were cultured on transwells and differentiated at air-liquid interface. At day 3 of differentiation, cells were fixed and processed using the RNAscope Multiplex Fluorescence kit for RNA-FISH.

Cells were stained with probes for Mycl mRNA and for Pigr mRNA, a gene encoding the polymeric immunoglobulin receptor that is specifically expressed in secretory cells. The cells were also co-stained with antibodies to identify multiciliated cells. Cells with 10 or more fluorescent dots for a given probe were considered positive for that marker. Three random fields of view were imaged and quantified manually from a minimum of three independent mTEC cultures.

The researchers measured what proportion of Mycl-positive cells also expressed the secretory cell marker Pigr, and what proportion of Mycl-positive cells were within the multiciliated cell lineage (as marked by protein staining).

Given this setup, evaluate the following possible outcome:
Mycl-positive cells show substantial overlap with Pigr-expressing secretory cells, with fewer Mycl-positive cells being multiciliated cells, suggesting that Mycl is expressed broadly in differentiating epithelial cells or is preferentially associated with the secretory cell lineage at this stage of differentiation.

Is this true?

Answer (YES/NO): NO